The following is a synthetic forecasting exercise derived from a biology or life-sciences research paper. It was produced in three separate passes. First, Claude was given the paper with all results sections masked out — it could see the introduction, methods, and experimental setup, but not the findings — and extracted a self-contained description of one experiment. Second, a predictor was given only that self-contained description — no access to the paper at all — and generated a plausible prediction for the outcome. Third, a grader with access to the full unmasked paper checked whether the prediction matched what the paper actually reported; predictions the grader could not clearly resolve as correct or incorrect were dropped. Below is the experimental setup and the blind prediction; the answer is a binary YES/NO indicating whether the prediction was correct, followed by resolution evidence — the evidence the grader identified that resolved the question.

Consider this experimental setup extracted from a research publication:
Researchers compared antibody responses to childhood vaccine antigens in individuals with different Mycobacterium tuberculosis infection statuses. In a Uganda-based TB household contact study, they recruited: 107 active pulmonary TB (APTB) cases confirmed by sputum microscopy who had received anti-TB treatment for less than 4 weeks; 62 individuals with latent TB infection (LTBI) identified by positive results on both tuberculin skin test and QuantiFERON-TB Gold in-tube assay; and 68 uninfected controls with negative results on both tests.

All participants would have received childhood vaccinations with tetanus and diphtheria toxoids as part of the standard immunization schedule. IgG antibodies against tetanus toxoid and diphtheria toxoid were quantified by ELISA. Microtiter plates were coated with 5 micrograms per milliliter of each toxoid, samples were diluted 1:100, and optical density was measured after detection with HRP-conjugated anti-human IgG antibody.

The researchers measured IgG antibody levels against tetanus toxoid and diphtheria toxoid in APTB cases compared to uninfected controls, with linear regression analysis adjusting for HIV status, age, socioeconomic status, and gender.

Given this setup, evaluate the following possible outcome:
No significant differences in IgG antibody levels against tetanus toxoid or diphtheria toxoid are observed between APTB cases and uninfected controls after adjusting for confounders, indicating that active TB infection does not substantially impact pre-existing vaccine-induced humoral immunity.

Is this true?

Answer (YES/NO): NO